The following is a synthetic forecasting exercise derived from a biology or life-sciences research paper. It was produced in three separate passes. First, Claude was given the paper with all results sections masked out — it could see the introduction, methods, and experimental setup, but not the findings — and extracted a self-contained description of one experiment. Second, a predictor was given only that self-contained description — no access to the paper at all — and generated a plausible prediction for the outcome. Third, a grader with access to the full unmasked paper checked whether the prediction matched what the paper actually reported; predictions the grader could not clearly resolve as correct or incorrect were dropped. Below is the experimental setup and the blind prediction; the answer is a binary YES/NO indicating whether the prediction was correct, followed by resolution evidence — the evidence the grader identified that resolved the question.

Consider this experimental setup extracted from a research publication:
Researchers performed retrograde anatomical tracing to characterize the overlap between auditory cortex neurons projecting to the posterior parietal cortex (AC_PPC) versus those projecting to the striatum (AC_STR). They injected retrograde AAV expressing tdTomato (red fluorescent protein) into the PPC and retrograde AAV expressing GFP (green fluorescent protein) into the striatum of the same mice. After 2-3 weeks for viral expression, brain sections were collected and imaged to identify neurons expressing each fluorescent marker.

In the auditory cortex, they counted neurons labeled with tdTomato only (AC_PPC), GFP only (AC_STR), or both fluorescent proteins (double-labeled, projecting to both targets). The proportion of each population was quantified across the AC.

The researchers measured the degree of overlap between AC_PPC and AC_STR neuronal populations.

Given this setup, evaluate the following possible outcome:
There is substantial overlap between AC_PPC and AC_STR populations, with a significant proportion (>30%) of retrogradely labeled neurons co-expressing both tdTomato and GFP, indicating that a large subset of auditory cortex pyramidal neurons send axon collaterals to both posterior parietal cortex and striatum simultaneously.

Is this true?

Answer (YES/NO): NO